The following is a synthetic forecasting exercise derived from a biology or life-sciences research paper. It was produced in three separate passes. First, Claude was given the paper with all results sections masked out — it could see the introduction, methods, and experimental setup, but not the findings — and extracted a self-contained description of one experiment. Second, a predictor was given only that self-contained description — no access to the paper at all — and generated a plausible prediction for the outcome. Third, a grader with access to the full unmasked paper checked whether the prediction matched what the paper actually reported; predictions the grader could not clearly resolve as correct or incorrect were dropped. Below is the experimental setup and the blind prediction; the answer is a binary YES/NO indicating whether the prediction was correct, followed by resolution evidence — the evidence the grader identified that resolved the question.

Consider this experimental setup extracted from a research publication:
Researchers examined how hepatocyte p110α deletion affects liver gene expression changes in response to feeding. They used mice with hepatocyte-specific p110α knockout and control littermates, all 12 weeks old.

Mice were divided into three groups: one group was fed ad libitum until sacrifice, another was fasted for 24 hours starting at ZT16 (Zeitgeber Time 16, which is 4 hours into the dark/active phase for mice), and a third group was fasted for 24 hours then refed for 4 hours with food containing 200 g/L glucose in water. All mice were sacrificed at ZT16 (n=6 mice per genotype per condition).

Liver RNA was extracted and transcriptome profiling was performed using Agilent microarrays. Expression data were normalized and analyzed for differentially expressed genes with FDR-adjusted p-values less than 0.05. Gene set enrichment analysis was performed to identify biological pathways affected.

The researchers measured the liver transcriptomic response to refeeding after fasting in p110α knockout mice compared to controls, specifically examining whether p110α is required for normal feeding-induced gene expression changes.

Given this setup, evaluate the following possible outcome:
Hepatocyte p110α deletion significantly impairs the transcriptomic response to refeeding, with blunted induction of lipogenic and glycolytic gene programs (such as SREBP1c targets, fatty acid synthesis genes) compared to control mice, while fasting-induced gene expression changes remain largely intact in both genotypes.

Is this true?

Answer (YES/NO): NO